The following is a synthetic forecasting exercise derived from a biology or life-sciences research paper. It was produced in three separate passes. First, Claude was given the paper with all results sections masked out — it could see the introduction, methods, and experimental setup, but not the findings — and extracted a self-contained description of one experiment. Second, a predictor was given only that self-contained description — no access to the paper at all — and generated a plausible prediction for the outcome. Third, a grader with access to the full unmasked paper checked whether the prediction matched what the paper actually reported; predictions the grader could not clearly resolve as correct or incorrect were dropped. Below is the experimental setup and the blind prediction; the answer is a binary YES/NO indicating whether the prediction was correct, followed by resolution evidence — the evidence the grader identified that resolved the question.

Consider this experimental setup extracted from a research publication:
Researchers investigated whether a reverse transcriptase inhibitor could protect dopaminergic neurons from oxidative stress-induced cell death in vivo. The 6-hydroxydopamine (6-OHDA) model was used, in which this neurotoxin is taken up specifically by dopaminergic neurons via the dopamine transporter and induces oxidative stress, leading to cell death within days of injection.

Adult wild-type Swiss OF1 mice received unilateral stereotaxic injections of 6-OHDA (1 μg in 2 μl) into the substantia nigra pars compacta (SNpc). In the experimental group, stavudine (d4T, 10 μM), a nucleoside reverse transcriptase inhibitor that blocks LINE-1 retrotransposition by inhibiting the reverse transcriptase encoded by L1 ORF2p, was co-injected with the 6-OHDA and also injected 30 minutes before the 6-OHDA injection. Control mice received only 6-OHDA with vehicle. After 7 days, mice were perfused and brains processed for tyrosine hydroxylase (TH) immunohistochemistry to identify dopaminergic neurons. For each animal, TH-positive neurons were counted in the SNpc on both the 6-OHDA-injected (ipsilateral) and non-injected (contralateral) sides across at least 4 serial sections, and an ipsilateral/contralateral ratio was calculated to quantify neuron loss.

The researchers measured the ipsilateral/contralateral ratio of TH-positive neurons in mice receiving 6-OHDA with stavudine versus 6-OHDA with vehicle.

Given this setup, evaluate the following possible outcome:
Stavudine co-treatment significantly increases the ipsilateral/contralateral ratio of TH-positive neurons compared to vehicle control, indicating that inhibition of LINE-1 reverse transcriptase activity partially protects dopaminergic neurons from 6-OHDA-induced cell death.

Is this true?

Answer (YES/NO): YES